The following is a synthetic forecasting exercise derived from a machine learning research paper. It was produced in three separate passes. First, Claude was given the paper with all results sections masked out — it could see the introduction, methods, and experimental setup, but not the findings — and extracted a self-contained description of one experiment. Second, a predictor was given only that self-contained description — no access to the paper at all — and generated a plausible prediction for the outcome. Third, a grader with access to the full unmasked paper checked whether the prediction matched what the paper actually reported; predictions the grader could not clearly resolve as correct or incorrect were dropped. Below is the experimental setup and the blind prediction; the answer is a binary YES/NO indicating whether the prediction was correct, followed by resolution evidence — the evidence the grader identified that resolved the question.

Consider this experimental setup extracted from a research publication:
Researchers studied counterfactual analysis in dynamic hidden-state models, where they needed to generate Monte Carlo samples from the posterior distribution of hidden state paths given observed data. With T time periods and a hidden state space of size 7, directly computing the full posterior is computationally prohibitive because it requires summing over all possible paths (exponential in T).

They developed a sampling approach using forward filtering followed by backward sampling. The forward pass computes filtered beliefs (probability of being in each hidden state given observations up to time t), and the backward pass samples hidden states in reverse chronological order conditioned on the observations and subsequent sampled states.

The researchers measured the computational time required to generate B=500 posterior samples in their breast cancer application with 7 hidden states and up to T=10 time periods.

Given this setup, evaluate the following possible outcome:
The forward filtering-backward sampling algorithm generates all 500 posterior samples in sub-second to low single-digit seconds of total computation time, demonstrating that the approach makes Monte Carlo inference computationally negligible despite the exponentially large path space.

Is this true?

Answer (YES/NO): YES